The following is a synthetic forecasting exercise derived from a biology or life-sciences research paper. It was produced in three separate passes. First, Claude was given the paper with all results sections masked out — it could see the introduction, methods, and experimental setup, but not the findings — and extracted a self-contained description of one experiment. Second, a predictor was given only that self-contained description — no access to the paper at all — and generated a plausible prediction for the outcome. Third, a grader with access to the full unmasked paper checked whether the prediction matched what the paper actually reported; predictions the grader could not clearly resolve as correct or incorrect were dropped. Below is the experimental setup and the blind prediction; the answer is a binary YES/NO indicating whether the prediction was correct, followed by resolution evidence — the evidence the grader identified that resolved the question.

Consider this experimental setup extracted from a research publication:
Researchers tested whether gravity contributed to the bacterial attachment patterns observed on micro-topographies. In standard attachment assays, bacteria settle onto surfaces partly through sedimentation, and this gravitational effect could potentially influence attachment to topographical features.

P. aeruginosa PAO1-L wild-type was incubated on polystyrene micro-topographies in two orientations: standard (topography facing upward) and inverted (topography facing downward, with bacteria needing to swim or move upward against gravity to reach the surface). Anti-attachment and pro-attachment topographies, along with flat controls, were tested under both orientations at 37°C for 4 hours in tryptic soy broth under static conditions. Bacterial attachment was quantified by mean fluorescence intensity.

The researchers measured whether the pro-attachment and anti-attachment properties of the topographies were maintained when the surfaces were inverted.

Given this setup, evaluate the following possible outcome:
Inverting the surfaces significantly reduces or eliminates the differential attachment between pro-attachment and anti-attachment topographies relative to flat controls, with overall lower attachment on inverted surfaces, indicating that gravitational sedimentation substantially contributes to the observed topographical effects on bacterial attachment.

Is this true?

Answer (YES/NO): NO